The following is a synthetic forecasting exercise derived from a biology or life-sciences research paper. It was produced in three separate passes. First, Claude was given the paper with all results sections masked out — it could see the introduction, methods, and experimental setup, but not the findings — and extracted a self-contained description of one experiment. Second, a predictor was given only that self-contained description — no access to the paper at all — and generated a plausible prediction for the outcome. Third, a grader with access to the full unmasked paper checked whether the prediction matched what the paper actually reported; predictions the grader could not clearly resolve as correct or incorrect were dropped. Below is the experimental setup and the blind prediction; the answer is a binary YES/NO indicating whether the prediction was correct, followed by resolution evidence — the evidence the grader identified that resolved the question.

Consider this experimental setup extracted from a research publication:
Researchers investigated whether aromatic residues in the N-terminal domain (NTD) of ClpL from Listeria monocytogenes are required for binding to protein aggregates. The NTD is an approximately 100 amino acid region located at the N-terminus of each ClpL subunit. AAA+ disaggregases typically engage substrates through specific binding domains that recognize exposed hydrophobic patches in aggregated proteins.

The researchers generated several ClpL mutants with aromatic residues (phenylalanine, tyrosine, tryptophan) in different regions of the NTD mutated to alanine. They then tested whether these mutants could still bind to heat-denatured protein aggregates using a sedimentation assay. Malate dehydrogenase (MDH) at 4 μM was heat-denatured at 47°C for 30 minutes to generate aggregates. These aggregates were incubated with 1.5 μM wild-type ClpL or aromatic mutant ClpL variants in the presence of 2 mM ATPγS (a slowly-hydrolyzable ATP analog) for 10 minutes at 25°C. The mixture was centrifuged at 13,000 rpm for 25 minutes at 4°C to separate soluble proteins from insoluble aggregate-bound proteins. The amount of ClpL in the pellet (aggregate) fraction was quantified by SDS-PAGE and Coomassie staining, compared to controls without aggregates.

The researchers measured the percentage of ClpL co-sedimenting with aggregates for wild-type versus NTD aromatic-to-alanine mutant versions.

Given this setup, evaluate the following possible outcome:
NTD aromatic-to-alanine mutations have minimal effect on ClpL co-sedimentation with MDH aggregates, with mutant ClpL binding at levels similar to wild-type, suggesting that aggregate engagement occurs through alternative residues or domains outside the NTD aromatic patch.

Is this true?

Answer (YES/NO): NO